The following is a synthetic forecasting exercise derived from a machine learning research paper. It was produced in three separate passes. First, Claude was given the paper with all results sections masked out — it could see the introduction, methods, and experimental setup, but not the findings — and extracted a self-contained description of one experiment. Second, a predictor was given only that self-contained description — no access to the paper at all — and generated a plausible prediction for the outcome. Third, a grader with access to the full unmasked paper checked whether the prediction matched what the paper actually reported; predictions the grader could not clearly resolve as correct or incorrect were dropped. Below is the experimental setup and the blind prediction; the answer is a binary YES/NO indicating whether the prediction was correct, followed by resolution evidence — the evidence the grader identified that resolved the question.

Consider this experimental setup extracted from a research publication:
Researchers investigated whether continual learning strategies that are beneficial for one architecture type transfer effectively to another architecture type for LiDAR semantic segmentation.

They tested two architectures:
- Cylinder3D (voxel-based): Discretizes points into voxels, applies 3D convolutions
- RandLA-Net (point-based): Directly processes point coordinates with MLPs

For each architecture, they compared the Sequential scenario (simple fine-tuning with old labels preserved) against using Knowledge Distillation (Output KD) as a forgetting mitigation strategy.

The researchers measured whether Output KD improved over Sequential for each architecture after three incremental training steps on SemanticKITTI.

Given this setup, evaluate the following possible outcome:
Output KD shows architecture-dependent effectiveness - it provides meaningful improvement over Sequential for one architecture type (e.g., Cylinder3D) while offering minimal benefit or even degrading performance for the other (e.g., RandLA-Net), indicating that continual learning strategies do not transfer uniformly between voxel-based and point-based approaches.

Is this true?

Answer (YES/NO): NO